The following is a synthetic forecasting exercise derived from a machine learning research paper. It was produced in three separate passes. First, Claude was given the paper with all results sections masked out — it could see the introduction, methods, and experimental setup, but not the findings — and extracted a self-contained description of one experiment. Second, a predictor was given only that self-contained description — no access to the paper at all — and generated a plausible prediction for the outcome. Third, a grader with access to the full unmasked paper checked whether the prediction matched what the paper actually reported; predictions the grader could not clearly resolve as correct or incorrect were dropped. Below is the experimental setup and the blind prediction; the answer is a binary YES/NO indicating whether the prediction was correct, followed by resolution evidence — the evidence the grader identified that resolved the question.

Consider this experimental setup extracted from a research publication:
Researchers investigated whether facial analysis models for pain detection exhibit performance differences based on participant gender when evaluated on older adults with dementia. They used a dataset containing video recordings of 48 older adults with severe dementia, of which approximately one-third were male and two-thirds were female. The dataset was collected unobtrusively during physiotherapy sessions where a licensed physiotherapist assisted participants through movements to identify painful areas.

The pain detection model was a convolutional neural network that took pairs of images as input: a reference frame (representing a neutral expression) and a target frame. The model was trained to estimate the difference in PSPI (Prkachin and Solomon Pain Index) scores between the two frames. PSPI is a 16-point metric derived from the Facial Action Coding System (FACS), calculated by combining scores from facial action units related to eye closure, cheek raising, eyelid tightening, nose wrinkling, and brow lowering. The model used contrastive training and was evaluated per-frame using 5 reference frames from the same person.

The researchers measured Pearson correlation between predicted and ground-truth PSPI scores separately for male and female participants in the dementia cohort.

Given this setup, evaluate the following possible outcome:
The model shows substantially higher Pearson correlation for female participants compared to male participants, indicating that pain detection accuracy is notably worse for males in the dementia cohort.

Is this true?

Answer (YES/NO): NO